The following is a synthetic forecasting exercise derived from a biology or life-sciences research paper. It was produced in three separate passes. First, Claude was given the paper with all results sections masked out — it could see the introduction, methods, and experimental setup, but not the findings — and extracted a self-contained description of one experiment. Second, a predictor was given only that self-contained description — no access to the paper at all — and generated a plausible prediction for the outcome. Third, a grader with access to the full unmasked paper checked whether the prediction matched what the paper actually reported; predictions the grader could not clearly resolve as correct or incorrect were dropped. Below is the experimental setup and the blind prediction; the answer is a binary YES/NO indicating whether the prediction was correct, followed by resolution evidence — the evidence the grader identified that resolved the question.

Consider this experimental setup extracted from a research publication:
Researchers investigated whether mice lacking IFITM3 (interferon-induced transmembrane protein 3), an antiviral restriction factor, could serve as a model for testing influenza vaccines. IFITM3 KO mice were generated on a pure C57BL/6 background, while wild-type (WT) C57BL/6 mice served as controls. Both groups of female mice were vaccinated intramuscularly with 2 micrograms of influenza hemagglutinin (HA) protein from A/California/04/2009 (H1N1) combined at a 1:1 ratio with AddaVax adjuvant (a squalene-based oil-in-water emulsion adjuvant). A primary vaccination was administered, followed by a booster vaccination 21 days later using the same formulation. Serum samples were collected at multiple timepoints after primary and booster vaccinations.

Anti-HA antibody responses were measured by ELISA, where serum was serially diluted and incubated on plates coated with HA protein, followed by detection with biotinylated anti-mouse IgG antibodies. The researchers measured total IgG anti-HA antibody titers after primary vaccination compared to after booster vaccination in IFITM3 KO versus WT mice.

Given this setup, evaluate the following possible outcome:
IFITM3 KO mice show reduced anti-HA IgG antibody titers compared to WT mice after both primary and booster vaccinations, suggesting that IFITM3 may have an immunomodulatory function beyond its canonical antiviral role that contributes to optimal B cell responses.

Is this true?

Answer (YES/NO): YES